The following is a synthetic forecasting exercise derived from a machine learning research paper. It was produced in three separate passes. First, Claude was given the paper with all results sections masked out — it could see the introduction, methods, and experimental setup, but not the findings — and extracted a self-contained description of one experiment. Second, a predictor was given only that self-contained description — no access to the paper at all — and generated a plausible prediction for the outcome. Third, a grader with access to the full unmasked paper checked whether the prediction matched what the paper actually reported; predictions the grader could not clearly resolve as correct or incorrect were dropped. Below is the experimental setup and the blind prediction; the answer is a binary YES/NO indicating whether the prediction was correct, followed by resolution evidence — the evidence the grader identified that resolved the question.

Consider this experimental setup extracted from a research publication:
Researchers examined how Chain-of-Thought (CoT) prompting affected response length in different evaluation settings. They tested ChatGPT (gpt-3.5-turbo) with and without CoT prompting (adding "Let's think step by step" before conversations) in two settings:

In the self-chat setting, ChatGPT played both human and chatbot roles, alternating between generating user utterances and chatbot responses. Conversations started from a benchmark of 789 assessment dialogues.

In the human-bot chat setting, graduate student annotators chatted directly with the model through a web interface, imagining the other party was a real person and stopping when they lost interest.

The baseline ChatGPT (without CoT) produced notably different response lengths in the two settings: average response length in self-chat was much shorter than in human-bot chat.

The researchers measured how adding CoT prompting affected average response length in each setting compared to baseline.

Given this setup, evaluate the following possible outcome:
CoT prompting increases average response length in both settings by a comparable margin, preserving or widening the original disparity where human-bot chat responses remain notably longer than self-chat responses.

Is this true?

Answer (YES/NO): NO